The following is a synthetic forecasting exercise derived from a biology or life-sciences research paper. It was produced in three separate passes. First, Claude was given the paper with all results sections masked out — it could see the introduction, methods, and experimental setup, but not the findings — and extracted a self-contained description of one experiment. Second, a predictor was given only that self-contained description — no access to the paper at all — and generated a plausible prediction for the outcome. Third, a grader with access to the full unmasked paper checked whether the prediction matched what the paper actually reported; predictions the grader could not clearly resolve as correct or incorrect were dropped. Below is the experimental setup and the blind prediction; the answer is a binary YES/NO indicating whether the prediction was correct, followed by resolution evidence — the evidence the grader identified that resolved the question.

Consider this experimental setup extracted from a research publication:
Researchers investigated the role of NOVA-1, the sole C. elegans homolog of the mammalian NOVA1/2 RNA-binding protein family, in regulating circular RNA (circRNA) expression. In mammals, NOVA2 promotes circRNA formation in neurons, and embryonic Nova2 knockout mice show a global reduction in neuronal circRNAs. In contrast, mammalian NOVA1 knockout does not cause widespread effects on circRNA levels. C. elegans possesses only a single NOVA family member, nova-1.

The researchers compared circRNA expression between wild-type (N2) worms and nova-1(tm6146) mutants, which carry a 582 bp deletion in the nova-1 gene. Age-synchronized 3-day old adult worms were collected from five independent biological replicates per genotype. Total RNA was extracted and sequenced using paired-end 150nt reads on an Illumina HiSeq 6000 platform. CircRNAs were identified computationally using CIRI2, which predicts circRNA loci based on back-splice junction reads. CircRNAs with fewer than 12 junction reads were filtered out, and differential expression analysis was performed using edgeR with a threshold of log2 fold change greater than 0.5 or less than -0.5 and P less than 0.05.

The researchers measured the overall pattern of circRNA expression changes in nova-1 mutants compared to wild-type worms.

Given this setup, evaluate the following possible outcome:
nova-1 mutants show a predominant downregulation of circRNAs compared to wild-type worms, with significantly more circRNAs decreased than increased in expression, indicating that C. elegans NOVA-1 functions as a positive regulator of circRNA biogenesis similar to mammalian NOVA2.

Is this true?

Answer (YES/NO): NO